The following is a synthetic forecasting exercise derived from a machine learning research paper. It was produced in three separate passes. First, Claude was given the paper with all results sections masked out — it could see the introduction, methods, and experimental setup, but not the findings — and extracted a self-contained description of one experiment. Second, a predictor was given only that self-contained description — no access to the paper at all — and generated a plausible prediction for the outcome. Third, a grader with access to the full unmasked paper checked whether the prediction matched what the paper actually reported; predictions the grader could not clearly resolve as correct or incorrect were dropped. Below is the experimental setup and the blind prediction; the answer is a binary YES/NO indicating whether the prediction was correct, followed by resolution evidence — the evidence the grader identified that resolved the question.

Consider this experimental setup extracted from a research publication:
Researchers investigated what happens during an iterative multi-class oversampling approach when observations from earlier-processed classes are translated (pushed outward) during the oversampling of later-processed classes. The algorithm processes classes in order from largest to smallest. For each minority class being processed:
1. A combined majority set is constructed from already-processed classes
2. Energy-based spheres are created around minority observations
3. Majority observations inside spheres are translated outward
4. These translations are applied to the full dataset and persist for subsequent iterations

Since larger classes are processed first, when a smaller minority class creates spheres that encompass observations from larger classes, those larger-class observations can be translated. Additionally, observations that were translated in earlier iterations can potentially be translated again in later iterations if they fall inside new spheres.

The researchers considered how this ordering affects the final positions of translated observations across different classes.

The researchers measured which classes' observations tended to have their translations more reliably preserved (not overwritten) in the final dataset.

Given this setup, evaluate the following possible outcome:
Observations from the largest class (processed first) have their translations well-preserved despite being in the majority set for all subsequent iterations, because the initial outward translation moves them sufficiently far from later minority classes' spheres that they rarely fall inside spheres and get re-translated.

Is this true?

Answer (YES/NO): NO